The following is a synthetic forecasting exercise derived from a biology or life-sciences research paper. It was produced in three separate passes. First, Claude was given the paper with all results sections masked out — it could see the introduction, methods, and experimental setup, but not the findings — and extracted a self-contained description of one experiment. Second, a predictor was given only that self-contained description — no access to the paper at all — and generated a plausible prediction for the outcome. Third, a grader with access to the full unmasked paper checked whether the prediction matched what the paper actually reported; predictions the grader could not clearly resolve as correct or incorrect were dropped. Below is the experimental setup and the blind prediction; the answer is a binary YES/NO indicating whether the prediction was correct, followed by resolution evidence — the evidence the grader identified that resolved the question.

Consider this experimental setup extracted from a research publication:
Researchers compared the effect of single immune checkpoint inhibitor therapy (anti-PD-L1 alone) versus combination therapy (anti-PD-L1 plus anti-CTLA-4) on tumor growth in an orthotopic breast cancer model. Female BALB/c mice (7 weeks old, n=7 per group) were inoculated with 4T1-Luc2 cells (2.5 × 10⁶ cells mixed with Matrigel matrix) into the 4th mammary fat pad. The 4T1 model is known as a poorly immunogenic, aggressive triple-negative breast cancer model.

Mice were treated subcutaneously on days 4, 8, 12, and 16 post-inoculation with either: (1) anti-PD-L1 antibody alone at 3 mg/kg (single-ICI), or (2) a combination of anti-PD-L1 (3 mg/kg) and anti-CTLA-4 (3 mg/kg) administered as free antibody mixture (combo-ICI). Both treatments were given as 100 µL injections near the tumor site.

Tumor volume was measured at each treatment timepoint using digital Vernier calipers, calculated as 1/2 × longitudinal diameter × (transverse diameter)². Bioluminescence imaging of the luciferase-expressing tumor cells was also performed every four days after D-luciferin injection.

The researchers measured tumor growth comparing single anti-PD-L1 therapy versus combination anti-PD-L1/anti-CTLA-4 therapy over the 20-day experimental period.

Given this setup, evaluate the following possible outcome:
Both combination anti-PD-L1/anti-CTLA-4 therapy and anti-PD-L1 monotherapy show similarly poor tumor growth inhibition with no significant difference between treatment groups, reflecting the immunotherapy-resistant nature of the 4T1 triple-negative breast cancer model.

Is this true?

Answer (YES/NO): NO